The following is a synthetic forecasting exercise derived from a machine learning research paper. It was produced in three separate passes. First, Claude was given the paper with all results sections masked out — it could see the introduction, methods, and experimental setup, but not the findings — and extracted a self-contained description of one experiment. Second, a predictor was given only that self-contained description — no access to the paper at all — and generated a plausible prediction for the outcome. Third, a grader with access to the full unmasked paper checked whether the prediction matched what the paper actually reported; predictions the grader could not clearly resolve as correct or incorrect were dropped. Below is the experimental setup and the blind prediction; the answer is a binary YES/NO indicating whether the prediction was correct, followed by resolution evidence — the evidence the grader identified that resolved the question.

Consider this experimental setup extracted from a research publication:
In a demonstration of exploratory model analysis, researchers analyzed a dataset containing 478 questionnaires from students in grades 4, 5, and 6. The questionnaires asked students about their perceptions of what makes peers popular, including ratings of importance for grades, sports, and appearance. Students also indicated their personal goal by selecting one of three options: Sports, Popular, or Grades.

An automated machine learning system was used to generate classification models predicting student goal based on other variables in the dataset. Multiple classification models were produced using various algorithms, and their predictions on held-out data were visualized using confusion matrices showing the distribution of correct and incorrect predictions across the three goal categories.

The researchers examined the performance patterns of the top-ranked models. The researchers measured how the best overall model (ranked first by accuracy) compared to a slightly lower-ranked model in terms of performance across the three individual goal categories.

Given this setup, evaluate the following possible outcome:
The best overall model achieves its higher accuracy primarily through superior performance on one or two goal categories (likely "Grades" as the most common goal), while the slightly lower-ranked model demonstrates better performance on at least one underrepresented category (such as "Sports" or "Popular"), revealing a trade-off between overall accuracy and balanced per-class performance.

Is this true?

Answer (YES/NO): YES